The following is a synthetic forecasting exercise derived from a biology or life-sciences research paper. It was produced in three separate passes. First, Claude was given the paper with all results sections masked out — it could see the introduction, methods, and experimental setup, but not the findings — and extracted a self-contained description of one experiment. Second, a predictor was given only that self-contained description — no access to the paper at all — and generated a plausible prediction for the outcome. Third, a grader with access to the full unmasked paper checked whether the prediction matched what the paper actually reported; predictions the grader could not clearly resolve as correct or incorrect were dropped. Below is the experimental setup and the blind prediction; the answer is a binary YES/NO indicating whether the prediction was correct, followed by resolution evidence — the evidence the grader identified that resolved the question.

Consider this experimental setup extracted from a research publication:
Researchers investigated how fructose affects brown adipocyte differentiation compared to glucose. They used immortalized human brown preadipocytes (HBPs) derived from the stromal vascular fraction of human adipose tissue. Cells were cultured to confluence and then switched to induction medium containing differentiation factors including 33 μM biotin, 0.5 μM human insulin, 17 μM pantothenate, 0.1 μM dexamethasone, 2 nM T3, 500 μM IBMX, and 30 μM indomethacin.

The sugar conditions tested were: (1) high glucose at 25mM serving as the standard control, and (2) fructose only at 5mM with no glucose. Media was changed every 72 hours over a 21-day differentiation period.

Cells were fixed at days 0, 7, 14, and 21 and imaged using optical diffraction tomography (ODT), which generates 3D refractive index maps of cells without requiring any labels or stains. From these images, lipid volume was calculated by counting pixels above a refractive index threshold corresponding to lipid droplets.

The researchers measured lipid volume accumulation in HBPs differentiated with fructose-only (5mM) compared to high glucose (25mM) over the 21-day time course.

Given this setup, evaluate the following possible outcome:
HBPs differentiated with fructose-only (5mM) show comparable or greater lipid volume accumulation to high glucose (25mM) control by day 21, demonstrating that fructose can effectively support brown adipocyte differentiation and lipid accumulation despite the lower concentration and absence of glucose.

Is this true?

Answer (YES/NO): NO